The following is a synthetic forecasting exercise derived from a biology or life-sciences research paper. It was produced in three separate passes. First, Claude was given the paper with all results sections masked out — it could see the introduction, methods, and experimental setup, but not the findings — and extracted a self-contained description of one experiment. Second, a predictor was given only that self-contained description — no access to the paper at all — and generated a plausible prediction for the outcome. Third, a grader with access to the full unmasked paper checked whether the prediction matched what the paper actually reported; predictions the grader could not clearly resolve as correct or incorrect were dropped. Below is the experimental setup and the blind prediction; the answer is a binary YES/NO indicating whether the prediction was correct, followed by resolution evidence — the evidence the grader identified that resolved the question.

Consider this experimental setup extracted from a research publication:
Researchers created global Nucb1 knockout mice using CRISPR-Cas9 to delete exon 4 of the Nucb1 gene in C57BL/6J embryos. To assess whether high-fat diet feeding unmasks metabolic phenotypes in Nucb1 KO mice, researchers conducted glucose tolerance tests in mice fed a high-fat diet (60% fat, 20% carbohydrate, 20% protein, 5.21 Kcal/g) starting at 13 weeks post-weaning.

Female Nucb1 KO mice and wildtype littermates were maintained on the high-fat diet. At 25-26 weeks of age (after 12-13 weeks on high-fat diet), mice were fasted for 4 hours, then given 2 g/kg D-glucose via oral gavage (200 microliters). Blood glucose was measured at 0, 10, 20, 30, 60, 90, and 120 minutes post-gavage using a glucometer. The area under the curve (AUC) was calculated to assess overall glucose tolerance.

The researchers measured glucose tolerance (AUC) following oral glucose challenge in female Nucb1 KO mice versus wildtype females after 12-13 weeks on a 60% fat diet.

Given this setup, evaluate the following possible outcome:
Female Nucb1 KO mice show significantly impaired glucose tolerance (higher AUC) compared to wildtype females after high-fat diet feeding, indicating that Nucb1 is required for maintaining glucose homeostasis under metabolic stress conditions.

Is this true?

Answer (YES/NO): NO